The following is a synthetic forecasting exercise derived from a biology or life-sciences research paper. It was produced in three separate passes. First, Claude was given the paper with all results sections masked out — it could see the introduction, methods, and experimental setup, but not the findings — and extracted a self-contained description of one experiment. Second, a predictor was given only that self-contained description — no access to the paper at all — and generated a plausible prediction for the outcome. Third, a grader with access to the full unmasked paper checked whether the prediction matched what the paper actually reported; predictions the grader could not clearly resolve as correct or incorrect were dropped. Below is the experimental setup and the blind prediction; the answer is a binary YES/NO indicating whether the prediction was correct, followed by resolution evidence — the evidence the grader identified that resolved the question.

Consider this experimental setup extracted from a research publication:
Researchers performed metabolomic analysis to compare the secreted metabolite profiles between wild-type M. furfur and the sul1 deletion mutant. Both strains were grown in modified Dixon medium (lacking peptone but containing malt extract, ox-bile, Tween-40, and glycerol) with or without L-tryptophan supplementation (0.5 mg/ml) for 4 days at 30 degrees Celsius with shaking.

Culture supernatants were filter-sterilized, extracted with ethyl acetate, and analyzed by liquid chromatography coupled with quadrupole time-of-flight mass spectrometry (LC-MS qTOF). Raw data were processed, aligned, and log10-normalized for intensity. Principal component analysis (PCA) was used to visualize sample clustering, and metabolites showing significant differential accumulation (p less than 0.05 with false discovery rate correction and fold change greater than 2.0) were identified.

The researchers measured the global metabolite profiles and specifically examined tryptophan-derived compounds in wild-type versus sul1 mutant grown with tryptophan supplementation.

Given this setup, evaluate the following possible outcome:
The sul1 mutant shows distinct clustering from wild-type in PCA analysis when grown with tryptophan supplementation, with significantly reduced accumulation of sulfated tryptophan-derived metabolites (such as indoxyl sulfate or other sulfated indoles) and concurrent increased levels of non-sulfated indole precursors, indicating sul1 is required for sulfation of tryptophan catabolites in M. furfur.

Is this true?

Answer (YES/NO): NO